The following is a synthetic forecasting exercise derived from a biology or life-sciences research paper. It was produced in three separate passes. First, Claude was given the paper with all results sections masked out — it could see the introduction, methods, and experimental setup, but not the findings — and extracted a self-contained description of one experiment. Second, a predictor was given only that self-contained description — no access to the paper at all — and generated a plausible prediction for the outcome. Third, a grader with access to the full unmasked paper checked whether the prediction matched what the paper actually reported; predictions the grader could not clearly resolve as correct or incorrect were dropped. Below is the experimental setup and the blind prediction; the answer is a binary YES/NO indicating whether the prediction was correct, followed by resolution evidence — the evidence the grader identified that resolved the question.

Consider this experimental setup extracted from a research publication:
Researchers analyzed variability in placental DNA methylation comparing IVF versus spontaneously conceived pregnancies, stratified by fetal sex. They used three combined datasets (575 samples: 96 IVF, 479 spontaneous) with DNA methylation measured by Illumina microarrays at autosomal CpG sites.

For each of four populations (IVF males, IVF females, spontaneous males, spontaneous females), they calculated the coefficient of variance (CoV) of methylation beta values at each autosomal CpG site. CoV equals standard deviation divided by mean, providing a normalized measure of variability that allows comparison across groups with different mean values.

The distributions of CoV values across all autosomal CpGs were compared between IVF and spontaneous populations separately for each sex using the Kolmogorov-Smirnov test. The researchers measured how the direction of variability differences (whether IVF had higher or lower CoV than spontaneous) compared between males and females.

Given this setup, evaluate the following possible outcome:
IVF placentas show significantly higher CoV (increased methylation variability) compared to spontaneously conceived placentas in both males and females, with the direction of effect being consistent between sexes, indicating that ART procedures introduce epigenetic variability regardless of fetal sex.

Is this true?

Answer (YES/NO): YES